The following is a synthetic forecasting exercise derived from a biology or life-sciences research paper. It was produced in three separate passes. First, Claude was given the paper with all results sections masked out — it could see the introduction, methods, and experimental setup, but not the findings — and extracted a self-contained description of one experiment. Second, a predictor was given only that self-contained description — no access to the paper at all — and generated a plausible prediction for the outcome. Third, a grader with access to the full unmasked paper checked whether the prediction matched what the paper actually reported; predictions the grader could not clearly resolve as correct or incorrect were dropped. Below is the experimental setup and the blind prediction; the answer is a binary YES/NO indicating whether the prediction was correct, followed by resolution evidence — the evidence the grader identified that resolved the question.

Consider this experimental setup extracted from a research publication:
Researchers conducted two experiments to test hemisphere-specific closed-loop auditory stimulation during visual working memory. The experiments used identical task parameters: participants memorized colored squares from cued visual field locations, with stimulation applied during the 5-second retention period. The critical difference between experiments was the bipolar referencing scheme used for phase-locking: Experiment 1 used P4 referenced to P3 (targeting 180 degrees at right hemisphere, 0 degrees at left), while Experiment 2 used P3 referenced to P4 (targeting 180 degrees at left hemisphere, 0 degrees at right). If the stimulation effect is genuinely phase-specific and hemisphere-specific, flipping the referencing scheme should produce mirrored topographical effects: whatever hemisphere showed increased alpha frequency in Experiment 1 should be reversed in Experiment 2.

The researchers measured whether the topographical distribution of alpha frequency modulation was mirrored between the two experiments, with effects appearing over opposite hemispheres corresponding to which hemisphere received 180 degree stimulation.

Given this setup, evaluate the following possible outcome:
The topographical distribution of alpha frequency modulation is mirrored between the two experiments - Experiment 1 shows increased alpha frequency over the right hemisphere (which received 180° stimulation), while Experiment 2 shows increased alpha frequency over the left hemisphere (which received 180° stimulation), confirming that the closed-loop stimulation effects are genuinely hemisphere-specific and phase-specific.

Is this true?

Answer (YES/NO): YES